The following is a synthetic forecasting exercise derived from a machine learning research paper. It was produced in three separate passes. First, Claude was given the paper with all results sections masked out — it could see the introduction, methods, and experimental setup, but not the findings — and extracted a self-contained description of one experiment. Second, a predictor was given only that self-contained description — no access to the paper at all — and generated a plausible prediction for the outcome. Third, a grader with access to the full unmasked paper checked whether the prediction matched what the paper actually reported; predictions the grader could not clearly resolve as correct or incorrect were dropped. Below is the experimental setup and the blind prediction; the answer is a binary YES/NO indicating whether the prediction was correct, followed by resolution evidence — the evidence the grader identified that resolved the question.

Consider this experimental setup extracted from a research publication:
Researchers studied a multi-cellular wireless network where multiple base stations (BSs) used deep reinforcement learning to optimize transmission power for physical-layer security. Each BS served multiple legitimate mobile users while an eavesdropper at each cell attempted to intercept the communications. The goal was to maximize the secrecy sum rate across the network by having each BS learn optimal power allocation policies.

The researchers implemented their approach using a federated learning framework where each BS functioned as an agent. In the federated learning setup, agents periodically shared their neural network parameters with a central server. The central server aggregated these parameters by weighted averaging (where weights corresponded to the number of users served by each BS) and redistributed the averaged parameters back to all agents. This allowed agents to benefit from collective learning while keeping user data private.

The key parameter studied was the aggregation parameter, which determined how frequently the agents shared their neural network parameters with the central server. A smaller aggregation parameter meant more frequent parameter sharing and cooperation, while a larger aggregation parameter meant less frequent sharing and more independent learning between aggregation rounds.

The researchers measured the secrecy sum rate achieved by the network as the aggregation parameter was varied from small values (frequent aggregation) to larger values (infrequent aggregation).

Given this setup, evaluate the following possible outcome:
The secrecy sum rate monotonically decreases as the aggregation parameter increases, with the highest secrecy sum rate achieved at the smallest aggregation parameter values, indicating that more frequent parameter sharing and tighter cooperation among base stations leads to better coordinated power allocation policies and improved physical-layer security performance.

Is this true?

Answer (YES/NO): YES